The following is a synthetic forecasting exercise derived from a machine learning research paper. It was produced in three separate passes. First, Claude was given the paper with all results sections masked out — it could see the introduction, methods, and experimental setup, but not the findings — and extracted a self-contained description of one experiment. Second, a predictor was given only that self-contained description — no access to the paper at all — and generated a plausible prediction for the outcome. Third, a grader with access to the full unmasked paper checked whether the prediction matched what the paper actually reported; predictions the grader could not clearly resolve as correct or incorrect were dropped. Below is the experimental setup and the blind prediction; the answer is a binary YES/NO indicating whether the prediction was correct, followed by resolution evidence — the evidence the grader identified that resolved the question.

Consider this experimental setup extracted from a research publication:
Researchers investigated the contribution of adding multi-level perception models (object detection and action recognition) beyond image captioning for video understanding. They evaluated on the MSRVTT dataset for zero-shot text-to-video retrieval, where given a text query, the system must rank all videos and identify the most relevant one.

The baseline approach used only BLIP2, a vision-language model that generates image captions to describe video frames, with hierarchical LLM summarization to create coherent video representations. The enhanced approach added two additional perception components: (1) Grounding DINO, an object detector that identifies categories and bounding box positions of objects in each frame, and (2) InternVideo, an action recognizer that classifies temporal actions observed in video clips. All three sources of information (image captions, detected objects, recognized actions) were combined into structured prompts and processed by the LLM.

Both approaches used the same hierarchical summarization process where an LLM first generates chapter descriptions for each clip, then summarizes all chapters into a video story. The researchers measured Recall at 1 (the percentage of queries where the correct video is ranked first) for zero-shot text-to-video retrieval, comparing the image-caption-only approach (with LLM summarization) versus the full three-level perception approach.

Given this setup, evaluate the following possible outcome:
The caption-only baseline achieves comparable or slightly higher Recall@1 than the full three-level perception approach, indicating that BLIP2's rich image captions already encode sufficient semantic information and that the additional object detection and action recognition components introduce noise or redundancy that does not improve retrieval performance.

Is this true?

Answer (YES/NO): NO